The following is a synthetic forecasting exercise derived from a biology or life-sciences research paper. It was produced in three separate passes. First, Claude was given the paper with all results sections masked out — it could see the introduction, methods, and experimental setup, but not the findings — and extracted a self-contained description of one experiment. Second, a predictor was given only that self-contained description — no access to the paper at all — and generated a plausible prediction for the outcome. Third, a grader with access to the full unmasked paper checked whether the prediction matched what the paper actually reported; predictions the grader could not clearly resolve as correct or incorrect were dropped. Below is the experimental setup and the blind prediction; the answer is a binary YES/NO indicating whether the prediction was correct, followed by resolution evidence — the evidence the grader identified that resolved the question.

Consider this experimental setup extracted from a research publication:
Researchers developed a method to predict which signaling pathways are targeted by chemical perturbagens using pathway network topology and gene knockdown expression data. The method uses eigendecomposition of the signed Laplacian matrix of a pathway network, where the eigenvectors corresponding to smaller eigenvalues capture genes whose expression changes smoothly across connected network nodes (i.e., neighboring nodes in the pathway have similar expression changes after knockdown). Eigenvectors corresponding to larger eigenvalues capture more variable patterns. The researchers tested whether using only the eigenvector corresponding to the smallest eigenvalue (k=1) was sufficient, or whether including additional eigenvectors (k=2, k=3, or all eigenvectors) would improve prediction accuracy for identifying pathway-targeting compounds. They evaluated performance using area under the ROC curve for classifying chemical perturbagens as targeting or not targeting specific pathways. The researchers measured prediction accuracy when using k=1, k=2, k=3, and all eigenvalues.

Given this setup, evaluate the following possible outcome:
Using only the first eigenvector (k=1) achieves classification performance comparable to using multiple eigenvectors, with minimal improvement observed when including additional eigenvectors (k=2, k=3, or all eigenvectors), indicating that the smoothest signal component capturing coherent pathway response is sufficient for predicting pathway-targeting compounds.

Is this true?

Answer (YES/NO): YES